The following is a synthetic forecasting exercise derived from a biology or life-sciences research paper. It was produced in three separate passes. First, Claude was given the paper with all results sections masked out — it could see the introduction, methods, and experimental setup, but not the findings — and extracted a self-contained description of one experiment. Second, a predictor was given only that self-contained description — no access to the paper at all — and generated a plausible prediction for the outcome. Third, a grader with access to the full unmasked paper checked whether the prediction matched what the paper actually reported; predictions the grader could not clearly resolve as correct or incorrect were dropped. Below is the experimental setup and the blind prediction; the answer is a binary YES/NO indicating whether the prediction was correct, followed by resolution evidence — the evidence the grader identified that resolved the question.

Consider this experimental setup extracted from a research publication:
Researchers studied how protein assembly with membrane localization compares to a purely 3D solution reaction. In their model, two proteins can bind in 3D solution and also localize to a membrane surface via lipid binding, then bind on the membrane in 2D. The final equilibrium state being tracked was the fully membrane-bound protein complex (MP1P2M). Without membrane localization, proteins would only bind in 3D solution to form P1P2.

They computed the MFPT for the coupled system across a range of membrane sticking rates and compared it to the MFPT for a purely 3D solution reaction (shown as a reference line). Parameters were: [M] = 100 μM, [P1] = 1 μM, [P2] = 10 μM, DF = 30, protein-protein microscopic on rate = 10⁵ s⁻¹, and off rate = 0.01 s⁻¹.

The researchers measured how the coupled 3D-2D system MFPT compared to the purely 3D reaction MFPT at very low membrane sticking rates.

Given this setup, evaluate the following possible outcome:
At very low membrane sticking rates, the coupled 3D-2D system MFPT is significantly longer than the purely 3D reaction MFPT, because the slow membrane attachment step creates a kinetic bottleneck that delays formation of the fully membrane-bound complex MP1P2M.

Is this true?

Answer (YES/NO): YES